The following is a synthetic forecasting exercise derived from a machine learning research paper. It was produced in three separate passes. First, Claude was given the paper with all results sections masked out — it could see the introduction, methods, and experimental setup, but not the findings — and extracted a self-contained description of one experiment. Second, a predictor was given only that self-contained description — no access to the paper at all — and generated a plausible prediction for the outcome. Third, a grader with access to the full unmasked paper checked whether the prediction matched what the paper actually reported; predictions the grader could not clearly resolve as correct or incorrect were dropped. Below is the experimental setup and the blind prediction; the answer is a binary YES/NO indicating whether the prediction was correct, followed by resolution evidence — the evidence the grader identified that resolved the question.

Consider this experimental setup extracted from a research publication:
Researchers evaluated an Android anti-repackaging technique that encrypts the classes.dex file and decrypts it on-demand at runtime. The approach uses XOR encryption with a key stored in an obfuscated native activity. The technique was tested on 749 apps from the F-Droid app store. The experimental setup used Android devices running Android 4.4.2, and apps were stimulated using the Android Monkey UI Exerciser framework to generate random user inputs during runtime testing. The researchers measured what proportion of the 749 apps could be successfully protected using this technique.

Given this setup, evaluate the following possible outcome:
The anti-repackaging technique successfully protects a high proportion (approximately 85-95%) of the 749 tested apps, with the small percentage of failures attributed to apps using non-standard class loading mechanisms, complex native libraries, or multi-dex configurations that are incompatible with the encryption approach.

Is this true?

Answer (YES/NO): NO